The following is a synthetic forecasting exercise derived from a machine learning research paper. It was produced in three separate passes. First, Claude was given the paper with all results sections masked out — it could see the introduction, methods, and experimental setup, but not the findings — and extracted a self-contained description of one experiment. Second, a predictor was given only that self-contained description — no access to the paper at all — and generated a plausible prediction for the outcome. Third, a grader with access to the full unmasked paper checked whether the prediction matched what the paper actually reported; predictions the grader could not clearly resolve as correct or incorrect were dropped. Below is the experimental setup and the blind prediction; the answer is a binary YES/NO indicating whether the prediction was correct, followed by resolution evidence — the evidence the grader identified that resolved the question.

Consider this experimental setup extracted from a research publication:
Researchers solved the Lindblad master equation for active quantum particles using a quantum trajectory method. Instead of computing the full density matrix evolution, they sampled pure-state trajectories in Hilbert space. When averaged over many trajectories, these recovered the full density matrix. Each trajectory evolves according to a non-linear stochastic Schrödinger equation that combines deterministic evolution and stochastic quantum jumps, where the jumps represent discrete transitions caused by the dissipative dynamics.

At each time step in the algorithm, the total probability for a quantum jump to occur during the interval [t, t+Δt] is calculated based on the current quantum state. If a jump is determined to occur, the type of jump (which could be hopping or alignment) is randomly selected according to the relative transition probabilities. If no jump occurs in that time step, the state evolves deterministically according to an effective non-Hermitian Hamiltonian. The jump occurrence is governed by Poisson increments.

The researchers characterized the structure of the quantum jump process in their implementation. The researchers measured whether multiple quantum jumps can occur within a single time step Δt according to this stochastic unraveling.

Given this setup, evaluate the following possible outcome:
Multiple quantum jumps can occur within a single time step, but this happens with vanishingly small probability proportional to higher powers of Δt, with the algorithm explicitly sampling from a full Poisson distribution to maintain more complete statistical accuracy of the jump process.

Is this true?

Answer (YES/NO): NO